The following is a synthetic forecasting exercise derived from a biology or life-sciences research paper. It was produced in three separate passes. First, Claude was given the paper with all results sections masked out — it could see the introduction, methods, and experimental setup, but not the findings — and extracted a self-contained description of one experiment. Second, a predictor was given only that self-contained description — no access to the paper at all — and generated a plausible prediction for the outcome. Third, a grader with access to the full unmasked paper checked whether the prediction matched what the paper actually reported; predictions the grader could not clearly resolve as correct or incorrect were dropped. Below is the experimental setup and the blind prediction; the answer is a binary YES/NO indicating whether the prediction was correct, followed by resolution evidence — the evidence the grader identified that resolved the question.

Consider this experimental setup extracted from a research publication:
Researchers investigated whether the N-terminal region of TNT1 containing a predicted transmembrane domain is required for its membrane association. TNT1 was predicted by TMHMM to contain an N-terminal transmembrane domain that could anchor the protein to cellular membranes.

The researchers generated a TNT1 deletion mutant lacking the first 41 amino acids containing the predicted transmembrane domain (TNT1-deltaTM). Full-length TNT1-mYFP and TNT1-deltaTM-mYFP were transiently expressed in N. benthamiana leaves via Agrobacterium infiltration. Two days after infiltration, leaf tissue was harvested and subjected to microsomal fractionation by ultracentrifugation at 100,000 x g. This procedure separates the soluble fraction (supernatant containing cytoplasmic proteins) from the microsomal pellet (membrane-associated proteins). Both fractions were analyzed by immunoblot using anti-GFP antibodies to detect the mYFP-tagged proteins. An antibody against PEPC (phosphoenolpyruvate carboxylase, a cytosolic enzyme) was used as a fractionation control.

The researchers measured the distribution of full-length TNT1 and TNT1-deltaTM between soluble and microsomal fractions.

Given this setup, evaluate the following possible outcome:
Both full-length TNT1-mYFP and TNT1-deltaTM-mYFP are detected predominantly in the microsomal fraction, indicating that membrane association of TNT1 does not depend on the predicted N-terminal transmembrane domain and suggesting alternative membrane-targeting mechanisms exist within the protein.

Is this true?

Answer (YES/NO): NO